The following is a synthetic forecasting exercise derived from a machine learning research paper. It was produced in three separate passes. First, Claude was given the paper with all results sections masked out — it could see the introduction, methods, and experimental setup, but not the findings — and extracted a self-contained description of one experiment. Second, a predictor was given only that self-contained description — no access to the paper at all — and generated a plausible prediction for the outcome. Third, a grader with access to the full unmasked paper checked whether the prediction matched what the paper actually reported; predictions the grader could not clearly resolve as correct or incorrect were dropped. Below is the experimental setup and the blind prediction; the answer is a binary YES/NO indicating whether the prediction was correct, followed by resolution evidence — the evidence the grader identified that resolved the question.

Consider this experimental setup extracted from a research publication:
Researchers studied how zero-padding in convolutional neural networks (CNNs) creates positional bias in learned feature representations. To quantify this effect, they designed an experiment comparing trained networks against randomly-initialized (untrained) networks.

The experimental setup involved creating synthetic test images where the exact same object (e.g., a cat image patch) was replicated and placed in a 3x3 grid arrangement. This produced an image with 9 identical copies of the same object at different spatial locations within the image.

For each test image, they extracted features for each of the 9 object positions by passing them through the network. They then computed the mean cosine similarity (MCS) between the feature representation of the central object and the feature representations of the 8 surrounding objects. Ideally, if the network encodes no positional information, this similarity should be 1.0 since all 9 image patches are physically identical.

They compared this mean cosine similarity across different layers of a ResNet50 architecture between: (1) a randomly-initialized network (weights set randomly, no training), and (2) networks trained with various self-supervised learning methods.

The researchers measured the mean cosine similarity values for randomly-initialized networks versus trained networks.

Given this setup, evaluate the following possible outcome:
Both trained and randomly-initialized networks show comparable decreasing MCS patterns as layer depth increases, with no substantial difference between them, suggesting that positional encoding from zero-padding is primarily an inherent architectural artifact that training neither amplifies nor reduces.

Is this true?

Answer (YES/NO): NO